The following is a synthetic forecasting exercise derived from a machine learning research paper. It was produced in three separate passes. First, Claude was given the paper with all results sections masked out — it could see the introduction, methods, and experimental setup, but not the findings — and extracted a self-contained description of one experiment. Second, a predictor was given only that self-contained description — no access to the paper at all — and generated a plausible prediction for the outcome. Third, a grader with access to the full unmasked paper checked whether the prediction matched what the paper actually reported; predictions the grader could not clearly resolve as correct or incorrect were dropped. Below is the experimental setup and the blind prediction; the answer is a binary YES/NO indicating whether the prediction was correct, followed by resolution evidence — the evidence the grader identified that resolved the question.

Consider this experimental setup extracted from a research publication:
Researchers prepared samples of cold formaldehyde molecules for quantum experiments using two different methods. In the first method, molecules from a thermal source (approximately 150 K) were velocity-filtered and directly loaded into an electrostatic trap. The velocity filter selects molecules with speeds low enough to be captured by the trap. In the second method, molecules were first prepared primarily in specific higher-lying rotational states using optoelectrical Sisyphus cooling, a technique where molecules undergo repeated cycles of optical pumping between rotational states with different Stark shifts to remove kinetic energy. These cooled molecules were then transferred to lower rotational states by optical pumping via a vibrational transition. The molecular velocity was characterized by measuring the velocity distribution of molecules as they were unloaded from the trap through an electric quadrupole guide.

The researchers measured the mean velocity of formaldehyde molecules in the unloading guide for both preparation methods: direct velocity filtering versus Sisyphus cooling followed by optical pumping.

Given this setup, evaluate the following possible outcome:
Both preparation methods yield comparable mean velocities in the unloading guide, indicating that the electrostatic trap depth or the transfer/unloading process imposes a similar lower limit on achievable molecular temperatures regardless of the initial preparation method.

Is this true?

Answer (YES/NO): NO